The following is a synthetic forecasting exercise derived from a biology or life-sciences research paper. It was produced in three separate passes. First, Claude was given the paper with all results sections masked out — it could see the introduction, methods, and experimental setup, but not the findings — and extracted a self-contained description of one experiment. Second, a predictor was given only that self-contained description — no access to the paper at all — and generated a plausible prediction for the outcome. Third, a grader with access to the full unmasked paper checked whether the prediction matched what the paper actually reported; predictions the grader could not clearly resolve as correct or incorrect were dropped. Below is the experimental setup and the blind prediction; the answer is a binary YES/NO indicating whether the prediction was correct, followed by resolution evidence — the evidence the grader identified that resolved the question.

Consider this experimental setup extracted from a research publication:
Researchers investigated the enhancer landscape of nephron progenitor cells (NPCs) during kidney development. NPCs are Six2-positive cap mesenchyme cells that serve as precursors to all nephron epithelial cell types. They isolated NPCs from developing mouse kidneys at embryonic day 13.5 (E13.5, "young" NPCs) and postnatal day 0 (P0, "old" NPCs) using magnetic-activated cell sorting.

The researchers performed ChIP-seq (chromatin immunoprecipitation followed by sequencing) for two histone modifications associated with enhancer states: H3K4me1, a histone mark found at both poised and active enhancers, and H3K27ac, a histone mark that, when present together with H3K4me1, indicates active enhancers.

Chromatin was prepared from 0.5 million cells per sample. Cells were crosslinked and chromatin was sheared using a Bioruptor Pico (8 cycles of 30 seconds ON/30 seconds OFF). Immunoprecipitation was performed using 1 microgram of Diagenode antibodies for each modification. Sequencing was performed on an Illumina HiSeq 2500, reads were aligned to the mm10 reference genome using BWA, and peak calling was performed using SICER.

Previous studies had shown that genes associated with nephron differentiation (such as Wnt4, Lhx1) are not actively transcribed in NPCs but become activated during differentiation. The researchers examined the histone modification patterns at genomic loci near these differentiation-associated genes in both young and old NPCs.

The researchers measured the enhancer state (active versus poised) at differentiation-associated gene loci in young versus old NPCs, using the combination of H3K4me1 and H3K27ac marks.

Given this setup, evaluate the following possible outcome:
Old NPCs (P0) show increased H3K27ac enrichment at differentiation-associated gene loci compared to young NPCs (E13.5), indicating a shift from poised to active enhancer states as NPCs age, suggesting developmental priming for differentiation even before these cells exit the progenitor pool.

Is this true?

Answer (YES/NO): YES